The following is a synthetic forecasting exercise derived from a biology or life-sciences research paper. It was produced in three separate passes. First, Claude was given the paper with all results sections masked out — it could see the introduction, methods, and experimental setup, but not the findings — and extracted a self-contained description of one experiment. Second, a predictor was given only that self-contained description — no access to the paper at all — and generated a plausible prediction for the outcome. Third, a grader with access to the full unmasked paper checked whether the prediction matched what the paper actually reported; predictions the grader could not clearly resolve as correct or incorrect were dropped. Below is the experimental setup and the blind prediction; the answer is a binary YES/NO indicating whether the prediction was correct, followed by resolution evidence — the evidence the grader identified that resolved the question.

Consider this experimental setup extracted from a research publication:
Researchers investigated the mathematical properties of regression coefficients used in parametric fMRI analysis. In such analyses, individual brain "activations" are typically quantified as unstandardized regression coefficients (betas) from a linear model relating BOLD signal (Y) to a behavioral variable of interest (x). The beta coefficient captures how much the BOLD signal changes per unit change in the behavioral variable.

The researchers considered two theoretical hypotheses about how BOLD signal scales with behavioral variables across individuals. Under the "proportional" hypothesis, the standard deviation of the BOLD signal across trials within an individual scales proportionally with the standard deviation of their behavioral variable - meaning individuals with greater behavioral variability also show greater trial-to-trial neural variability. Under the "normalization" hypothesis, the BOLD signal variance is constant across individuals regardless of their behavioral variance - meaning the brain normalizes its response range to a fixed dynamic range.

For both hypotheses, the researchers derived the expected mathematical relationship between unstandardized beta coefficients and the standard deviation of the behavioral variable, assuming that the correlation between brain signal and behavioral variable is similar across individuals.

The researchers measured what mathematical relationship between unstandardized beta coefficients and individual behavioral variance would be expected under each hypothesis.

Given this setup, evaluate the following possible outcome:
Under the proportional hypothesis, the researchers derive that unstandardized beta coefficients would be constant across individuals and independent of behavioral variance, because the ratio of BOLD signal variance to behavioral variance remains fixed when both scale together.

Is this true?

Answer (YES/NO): YES